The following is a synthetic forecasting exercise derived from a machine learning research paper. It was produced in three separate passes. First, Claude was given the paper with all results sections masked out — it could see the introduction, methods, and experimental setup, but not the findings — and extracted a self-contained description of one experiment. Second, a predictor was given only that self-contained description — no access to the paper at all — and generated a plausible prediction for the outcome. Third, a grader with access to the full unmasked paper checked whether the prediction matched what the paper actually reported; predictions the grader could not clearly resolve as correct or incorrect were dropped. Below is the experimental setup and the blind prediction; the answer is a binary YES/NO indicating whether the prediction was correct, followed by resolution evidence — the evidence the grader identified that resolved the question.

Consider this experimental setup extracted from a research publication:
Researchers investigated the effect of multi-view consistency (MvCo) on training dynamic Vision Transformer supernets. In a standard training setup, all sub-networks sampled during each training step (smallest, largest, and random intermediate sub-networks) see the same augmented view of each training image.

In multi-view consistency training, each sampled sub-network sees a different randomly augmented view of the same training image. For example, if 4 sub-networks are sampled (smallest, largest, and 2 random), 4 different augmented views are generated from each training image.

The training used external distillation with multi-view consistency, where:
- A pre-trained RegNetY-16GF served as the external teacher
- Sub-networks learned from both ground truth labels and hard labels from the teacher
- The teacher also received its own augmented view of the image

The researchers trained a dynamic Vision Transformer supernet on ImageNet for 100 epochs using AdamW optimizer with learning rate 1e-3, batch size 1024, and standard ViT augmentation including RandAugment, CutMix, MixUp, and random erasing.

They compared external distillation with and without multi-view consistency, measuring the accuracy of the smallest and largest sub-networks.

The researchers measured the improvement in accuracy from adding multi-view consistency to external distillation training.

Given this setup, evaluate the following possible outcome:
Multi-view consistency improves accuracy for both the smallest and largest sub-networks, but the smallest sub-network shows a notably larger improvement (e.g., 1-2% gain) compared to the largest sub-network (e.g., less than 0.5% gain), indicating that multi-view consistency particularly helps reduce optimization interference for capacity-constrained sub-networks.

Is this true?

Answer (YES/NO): NO